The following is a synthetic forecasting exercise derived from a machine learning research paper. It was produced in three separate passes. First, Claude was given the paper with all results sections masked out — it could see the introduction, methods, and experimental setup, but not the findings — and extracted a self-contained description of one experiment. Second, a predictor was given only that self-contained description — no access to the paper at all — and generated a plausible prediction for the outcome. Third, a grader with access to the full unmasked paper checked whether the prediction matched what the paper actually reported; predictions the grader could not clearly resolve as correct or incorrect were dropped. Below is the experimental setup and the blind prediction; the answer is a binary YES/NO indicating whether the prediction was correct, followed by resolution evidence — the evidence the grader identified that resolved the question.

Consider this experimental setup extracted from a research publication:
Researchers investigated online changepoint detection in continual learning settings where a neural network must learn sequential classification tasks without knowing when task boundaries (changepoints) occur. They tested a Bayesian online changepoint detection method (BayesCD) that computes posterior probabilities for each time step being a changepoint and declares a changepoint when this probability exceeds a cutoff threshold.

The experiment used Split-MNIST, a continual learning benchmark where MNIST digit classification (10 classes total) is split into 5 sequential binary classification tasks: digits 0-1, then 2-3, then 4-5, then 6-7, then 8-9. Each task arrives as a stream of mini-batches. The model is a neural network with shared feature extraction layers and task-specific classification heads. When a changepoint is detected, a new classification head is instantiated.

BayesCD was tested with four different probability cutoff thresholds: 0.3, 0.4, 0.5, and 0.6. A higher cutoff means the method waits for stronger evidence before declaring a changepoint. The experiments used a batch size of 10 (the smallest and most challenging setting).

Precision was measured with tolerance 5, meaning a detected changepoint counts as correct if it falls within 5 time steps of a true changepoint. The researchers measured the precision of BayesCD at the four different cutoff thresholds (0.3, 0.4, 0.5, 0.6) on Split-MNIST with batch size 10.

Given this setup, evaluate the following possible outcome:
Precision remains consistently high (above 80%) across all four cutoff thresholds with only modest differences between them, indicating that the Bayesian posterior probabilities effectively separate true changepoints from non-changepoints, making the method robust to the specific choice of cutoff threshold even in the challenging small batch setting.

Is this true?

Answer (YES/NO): NO